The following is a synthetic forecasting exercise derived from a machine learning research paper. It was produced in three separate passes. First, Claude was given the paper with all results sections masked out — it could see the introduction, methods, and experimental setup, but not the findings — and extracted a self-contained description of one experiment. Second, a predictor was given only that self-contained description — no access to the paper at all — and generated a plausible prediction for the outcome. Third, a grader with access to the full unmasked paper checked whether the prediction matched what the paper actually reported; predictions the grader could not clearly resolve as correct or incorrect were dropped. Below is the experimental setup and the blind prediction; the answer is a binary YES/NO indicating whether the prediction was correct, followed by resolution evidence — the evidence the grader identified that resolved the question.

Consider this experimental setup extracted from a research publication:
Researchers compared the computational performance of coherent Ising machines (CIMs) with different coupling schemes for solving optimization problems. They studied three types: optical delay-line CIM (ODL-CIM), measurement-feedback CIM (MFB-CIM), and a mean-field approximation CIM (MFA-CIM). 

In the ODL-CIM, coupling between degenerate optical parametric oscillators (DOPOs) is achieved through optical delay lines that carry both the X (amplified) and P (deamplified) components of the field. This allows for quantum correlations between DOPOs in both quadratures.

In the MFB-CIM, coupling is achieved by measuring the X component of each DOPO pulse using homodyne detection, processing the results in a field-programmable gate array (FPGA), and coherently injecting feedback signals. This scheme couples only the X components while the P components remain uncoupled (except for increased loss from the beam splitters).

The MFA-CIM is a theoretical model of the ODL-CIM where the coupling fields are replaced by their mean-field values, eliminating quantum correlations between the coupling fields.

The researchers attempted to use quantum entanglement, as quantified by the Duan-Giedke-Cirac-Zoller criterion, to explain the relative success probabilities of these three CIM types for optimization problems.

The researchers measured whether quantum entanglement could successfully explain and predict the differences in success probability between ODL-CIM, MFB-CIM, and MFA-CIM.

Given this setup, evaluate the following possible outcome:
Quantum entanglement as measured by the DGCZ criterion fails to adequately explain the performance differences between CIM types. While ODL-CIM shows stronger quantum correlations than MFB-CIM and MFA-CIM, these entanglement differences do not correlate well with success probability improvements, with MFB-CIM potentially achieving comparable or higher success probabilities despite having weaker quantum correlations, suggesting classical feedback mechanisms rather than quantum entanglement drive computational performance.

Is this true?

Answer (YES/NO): YES